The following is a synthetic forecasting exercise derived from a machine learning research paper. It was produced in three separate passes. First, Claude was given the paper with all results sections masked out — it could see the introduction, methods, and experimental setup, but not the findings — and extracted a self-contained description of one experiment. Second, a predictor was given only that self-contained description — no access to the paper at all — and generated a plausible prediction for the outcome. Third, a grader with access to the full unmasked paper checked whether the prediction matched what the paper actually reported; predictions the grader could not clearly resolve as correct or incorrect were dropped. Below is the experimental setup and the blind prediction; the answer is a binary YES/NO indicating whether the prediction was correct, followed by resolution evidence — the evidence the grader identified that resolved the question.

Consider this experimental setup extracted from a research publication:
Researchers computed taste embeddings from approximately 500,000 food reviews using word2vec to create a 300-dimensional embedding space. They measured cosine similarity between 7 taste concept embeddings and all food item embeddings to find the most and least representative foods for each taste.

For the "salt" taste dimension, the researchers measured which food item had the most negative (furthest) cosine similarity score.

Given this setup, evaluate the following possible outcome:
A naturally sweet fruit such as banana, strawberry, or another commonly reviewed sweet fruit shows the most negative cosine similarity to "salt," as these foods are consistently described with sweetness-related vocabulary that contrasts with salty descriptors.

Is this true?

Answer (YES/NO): NO